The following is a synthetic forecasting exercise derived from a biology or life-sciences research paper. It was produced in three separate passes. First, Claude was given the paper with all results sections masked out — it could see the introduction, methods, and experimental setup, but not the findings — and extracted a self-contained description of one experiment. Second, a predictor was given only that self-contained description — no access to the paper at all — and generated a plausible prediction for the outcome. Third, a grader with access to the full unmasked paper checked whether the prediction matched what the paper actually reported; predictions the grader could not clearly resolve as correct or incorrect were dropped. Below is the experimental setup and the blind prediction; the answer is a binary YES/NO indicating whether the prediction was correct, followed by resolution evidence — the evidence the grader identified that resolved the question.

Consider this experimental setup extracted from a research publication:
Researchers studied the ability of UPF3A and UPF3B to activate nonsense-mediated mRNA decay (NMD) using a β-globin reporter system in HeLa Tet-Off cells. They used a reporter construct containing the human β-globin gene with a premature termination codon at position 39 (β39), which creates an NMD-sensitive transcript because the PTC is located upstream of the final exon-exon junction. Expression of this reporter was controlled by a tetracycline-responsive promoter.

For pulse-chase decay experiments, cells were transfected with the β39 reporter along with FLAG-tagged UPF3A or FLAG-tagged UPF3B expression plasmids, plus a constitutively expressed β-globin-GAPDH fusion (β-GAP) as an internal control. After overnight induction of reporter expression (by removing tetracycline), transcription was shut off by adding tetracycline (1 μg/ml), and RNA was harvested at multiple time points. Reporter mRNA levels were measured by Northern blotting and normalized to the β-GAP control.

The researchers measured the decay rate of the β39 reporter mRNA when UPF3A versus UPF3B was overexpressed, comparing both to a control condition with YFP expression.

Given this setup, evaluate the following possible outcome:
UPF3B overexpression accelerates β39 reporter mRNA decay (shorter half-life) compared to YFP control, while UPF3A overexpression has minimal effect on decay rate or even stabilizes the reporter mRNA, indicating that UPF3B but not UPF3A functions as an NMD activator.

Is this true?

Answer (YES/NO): NO